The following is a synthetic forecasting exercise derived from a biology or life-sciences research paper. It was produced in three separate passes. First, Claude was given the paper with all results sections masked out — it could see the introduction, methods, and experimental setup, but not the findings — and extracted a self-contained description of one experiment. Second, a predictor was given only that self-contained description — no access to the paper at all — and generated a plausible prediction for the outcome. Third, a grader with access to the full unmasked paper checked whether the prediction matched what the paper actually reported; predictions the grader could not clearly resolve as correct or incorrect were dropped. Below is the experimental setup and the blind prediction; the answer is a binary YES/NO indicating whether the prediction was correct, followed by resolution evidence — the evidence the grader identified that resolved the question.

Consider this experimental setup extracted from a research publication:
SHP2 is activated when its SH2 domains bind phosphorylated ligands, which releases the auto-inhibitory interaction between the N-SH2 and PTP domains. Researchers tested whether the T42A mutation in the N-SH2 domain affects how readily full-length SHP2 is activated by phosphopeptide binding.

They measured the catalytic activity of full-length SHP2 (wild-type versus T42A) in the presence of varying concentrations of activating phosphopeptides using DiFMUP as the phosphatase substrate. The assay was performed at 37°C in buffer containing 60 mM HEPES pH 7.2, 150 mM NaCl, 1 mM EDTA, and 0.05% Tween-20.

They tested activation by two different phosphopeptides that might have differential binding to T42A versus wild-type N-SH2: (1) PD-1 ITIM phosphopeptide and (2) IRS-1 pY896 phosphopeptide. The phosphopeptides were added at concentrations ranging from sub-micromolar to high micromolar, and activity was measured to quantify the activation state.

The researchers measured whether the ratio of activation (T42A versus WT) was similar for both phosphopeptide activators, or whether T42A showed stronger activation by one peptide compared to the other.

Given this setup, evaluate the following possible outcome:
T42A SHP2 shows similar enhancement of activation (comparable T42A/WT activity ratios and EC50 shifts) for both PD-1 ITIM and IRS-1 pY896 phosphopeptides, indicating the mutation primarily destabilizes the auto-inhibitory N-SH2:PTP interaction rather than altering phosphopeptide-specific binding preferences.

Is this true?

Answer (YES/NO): NO